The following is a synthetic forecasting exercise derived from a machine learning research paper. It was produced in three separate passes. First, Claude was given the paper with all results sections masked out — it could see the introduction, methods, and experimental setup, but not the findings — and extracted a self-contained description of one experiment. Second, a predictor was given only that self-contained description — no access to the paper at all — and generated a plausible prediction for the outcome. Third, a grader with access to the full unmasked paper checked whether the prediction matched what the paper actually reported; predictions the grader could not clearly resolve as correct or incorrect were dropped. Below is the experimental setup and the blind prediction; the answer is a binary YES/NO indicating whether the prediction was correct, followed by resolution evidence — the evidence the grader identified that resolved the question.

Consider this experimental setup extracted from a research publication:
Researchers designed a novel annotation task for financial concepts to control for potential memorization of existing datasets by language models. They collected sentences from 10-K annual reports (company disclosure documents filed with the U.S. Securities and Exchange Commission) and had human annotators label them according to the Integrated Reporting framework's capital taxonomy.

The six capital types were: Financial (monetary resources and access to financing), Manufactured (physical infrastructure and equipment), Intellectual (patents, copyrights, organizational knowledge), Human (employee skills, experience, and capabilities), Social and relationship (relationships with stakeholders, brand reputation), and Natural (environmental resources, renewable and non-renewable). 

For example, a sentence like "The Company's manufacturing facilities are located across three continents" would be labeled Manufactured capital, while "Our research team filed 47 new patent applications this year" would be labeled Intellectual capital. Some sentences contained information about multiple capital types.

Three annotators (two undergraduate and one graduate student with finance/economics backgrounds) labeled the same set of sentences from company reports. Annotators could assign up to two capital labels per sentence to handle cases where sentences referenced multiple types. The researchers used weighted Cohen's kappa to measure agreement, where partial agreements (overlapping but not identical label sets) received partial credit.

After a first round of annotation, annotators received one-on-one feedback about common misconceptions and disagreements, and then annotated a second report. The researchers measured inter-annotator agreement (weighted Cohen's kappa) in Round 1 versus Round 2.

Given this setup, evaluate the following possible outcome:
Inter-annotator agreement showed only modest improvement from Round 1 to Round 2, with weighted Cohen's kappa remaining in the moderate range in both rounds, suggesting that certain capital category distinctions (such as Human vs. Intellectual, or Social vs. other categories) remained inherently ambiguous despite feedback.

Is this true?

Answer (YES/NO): NO